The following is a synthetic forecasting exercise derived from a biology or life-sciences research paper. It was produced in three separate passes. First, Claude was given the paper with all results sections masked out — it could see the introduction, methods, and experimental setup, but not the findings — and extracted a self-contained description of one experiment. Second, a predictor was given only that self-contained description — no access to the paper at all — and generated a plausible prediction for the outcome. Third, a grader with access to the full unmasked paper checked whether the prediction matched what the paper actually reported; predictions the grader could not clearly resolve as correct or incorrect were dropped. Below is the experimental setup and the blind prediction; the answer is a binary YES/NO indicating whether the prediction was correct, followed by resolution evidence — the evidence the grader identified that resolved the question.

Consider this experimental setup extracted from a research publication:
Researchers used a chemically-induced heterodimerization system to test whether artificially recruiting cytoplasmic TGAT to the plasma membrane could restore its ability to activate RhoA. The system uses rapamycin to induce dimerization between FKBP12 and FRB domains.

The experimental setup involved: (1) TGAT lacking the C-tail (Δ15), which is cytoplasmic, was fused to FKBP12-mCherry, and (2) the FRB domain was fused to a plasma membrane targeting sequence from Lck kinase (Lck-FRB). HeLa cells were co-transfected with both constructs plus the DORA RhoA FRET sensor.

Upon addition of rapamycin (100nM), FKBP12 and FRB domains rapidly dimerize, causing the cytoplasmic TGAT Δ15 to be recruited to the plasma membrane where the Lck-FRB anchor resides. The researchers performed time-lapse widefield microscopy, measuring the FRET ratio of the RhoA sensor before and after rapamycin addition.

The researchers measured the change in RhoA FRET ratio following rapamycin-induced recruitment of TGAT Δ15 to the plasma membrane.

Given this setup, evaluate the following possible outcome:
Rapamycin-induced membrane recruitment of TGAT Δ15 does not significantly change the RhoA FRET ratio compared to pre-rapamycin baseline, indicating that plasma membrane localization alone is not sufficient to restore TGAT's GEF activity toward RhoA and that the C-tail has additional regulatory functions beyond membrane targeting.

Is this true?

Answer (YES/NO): NO